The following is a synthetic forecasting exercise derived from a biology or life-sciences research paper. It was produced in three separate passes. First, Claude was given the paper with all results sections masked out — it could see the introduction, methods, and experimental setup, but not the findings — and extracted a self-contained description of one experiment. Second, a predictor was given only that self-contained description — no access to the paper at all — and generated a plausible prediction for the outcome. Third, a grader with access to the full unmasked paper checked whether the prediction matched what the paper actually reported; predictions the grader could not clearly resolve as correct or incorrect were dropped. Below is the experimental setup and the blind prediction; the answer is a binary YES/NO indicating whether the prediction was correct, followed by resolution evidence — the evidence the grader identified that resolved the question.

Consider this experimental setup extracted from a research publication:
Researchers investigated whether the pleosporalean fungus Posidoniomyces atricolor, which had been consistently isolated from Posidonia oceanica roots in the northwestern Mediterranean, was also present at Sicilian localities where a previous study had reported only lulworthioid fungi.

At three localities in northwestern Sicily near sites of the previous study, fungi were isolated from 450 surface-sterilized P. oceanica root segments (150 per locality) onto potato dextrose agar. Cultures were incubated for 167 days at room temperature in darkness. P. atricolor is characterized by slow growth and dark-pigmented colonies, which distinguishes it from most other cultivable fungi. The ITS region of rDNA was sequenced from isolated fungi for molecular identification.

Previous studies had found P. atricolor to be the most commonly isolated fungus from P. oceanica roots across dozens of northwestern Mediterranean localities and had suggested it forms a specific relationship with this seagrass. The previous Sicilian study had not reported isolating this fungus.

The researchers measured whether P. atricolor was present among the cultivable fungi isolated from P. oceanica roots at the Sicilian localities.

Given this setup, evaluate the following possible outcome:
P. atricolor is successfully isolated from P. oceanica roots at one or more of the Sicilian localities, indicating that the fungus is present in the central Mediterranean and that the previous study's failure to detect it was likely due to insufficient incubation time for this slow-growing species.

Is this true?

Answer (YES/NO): YES